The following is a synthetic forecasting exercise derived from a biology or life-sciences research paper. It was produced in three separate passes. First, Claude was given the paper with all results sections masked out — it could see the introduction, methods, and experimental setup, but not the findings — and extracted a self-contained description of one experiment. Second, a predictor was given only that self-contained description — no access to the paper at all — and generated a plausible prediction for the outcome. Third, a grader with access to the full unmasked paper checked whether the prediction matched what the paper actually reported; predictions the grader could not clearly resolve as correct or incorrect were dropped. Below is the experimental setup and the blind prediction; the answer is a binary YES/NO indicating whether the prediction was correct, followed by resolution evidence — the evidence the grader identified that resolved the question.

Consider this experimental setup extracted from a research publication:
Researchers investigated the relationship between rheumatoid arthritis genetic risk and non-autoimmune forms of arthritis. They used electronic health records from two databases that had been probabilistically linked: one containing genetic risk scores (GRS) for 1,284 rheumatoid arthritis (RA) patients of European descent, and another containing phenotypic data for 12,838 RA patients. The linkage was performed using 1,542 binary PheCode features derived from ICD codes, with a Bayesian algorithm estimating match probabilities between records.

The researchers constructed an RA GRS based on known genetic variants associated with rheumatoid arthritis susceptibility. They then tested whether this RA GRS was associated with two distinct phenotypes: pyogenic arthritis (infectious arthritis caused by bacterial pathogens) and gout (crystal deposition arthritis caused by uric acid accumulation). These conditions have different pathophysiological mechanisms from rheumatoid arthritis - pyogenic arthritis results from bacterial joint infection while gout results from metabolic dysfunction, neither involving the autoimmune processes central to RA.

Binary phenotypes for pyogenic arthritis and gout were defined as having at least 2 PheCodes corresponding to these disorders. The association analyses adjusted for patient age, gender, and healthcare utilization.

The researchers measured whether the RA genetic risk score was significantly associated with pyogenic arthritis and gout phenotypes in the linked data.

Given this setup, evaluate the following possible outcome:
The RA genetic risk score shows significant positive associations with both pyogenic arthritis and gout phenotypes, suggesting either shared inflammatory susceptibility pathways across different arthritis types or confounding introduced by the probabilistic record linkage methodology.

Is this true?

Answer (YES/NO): NO